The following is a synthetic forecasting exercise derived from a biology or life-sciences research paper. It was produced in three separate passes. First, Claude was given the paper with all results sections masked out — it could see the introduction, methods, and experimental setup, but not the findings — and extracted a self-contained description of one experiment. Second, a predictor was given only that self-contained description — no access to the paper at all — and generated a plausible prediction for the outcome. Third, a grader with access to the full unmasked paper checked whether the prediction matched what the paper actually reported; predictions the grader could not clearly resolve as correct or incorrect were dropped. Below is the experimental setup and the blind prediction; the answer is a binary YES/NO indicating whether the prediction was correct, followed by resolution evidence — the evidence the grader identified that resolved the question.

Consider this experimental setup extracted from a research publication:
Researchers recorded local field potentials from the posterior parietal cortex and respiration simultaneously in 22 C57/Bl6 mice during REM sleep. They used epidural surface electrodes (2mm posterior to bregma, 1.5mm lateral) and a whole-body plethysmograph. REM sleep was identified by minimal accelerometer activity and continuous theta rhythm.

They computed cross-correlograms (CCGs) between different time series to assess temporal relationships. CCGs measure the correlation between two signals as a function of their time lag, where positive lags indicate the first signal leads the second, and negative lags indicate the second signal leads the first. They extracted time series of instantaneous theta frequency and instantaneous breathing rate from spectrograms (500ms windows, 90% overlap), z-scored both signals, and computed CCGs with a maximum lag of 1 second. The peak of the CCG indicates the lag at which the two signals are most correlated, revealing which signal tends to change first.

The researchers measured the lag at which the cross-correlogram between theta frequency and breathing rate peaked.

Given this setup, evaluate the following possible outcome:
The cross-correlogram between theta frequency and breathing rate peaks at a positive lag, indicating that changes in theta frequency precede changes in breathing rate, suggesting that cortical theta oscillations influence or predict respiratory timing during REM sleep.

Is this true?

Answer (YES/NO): NO